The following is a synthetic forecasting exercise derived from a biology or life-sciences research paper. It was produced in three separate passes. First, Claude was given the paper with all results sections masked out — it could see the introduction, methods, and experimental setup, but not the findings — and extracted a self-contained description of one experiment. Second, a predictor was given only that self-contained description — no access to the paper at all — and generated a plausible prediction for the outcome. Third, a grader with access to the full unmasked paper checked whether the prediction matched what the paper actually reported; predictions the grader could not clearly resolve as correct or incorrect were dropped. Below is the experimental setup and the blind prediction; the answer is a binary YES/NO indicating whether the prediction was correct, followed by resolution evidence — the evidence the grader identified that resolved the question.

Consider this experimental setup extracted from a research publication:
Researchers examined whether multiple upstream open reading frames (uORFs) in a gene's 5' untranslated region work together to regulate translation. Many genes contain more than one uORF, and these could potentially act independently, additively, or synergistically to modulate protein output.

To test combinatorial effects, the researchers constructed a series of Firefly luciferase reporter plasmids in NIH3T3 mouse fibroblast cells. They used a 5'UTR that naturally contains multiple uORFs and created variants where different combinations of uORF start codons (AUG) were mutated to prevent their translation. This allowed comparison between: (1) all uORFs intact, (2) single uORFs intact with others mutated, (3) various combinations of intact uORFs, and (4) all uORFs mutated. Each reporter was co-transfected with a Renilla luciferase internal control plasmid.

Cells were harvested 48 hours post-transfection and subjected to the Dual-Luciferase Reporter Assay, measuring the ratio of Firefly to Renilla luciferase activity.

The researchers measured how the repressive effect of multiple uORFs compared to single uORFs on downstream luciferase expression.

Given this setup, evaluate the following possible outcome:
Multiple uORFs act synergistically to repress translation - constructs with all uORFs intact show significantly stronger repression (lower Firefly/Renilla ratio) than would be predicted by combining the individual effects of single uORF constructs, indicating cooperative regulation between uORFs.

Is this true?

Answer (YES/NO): NO